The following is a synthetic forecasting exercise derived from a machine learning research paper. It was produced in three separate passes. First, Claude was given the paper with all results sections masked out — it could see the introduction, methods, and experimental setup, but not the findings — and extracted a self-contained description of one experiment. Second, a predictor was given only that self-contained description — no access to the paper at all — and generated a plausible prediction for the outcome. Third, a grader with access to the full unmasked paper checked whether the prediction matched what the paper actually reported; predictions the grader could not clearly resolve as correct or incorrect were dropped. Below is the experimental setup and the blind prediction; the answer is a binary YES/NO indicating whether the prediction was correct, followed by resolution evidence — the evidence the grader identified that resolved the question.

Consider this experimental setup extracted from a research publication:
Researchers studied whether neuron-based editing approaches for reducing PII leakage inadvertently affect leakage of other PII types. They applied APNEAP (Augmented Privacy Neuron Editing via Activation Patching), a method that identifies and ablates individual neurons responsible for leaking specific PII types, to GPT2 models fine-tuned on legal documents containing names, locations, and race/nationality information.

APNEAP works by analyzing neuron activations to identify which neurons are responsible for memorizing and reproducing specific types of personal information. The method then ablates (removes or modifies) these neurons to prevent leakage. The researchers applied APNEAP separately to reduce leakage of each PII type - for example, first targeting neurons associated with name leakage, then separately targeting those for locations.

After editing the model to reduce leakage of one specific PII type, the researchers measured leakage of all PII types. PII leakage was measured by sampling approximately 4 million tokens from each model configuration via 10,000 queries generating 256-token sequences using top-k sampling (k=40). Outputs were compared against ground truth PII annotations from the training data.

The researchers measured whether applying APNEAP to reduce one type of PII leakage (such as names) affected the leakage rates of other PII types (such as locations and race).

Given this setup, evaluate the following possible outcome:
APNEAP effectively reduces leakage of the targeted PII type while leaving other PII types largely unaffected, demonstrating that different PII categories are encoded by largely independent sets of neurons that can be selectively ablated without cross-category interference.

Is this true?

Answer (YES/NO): NO